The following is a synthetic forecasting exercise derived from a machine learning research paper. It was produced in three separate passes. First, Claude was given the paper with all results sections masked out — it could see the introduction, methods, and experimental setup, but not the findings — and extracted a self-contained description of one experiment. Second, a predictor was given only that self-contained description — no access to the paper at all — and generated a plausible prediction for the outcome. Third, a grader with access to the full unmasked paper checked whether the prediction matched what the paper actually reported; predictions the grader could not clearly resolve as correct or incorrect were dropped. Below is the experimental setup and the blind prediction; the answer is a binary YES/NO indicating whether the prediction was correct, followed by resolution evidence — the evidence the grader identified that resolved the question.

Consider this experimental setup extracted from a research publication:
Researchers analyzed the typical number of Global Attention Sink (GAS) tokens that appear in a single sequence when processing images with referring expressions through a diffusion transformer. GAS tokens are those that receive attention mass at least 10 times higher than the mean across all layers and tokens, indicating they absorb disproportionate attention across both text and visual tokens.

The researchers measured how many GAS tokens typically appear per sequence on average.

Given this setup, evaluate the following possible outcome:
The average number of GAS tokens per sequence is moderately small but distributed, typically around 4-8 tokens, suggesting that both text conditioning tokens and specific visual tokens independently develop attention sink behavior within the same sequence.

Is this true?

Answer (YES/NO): NO